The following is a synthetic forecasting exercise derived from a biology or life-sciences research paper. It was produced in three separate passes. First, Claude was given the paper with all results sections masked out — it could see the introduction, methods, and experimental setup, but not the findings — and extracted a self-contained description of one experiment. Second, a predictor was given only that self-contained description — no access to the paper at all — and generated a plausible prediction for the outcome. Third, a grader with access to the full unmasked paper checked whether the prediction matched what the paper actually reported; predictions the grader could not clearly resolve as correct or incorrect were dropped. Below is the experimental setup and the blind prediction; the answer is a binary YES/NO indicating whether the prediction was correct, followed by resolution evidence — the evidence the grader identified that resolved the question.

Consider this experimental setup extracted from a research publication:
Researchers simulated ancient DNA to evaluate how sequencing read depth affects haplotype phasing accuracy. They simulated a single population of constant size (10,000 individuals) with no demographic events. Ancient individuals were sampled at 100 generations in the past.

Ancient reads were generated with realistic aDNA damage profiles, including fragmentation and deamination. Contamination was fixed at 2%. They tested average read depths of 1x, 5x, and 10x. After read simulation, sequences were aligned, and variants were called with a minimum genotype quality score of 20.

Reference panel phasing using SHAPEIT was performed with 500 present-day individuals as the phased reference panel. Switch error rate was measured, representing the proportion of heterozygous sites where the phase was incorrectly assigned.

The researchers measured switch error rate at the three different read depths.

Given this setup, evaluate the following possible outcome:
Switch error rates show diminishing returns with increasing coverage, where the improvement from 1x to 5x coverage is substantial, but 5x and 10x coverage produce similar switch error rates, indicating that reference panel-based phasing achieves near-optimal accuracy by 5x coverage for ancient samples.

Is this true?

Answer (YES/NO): NO